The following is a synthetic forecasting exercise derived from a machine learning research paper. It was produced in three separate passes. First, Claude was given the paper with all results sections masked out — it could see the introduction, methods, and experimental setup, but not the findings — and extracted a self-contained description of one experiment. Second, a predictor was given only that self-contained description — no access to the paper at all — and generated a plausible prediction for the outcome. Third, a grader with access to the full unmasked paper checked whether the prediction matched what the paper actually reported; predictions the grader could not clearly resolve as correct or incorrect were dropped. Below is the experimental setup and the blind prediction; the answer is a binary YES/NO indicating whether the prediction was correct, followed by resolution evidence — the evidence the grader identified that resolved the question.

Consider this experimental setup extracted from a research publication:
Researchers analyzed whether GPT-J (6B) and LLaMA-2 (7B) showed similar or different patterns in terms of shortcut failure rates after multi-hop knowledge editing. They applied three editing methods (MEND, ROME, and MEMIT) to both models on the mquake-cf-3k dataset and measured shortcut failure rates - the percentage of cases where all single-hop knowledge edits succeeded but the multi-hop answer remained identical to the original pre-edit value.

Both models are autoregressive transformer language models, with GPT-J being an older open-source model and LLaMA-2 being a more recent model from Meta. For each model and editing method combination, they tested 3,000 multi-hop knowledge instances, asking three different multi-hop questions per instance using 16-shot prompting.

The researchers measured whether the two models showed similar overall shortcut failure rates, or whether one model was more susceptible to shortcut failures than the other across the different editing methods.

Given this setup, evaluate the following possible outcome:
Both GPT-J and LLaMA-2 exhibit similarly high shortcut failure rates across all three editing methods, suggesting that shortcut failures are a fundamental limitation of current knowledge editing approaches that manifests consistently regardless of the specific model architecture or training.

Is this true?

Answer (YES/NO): NO